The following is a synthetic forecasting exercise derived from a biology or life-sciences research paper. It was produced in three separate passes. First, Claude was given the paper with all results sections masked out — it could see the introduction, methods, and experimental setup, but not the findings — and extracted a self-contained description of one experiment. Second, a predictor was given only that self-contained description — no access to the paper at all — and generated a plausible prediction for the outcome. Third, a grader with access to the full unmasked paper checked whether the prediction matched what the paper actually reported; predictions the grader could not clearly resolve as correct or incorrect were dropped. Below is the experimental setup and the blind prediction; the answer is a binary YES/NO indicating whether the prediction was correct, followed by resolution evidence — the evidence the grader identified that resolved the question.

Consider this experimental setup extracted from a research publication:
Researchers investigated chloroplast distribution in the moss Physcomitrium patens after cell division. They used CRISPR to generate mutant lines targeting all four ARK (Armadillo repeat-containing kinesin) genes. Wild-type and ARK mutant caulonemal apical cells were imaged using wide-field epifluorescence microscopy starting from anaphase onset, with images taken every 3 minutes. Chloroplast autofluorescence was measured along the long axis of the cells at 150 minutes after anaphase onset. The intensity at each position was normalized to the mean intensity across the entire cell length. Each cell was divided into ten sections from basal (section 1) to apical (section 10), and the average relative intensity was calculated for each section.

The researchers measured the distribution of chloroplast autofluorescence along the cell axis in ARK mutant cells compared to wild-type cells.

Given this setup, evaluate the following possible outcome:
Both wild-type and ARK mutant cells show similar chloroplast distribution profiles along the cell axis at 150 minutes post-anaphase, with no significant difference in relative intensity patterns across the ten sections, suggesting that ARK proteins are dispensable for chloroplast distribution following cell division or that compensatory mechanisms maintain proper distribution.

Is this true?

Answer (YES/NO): NO